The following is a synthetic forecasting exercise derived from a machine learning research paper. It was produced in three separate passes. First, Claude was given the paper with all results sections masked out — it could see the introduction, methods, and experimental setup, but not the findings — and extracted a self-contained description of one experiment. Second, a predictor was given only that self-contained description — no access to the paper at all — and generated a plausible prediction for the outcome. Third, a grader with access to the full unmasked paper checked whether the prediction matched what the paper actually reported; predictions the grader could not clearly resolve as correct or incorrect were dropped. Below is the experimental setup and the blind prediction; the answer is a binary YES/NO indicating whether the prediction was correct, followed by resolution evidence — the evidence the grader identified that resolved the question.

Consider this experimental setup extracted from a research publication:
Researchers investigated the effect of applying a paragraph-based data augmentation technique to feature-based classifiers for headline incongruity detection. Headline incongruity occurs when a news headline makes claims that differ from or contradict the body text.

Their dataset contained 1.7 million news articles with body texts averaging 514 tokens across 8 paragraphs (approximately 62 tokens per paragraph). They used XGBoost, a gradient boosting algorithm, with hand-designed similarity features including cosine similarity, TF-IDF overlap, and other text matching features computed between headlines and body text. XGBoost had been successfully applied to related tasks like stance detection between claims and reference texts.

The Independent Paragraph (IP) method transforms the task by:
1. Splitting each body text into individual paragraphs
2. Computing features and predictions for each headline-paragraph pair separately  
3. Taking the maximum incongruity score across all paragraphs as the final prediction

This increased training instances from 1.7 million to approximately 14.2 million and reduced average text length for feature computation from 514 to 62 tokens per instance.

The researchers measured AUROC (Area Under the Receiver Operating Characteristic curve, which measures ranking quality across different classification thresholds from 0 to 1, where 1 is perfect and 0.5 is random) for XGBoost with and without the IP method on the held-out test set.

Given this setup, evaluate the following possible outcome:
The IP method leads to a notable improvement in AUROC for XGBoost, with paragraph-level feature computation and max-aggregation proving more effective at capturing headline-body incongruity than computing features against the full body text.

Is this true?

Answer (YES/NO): YES